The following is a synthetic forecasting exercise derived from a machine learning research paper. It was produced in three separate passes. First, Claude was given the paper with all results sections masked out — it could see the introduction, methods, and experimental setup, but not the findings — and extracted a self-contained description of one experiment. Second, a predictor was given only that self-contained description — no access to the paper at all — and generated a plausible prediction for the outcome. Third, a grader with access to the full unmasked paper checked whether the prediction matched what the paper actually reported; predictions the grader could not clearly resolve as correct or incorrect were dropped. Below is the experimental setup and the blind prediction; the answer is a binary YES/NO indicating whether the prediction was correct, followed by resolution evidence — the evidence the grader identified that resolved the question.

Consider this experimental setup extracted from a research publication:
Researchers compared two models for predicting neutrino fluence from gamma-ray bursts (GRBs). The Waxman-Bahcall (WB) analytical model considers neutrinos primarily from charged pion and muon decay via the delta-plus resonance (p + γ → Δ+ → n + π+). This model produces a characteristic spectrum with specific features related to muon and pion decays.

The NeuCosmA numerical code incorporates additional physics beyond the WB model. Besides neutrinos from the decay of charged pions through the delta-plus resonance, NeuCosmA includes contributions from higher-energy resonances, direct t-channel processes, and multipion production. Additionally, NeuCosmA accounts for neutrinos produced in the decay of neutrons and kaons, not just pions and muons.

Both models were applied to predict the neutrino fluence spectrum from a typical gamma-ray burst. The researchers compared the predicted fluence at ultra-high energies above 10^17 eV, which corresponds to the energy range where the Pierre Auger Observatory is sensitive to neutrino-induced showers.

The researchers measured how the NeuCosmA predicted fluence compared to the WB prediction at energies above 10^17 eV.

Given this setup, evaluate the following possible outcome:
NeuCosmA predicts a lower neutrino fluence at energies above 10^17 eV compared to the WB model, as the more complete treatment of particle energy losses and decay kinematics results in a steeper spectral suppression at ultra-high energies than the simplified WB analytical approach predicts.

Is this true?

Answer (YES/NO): NO